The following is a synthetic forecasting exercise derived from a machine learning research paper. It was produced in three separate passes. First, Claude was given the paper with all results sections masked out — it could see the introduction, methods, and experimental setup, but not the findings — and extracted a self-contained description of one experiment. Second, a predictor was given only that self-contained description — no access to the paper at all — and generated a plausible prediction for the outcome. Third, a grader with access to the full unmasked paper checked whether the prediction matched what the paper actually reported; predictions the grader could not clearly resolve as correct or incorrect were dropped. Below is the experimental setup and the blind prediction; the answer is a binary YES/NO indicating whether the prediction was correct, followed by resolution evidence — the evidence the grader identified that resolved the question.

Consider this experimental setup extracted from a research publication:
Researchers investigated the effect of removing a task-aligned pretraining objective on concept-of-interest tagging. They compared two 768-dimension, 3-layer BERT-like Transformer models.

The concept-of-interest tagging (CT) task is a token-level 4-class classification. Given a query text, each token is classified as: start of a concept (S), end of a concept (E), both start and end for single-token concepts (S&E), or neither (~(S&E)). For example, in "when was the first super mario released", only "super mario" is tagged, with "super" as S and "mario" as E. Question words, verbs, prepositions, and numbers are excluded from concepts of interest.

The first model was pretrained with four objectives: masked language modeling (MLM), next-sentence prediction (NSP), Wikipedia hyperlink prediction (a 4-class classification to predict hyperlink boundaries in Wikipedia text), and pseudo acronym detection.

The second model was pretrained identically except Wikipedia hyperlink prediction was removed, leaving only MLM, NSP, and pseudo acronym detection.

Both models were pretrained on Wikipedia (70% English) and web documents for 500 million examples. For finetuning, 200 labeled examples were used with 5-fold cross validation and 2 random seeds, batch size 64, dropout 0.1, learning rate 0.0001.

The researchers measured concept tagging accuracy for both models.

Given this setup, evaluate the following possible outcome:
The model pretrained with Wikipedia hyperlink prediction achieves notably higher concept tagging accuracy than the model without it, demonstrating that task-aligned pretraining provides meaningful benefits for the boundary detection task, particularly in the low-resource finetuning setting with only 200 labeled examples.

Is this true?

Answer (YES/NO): YES